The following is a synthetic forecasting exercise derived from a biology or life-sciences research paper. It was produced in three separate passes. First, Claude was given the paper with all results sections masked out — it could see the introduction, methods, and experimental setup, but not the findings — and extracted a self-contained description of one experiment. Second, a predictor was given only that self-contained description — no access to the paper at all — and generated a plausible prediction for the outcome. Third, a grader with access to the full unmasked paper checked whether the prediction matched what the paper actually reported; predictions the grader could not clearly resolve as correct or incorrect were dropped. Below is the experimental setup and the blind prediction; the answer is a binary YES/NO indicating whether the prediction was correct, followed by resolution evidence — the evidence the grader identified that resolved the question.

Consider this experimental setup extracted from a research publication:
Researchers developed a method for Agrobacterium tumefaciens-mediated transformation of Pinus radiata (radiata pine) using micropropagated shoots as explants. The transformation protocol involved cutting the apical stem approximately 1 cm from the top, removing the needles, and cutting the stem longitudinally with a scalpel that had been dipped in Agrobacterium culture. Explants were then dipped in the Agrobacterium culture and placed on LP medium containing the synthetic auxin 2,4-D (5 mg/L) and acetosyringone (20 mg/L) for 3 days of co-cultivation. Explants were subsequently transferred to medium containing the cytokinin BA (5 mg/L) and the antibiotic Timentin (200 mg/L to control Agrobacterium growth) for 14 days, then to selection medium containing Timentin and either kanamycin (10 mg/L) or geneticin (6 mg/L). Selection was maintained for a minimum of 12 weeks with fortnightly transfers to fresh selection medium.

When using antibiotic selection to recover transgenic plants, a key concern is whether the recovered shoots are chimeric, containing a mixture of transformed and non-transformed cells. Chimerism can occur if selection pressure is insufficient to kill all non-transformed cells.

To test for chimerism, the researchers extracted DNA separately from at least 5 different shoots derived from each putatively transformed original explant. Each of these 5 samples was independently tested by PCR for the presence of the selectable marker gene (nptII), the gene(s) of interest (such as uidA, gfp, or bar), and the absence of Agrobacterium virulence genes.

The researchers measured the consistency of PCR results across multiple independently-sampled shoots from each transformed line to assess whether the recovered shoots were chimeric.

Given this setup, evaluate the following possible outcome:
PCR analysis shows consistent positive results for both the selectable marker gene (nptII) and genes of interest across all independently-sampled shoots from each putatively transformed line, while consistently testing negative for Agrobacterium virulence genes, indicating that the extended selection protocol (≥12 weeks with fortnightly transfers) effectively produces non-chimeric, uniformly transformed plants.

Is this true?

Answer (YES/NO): YES